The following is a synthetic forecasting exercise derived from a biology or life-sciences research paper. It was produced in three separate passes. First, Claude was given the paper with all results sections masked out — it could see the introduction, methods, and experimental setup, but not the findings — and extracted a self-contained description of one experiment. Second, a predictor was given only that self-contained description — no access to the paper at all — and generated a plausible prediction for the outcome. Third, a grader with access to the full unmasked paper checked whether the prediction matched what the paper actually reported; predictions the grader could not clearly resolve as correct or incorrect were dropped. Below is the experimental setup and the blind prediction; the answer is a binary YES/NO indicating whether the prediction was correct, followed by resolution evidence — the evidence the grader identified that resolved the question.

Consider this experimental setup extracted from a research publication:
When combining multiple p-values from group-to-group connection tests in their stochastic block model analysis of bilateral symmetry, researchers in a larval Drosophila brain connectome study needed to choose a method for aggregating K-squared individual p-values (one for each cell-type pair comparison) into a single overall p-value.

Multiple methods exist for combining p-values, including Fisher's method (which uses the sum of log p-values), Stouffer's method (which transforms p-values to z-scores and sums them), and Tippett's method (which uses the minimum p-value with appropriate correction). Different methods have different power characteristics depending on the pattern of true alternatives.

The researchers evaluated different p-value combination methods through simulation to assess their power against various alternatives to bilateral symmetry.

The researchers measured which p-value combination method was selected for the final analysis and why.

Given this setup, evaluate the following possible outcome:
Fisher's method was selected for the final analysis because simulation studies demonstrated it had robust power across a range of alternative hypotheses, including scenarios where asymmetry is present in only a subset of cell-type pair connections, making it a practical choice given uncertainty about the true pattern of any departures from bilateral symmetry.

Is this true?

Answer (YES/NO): NO